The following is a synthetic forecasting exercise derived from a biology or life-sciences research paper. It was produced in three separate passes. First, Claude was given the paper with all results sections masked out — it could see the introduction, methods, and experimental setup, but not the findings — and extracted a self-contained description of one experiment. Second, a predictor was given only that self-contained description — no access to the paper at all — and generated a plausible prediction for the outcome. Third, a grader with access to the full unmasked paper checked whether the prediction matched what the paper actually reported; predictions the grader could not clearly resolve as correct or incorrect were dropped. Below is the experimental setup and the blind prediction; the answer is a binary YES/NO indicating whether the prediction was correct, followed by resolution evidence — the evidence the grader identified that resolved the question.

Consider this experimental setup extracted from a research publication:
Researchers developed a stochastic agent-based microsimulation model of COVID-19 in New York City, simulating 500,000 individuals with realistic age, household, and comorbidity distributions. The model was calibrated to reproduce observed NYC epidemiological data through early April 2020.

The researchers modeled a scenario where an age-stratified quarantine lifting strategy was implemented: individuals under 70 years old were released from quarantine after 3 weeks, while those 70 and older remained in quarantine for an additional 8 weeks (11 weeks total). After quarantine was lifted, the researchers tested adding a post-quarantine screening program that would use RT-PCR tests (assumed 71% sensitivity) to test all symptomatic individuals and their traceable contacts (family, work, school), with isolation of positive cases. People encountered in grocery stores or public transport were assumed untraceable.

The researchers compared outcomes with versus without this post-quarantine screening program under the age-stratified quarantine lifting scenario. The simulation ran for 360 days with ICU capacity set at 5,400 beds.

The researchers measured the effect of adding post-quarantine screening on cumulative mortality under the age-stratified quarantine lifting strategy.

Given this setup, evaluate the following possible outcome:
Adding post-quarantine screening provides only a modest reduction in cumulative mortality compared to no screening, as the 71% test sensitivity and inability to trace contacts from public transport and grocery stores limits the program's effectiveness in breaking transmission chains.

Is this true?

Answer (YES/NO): NO